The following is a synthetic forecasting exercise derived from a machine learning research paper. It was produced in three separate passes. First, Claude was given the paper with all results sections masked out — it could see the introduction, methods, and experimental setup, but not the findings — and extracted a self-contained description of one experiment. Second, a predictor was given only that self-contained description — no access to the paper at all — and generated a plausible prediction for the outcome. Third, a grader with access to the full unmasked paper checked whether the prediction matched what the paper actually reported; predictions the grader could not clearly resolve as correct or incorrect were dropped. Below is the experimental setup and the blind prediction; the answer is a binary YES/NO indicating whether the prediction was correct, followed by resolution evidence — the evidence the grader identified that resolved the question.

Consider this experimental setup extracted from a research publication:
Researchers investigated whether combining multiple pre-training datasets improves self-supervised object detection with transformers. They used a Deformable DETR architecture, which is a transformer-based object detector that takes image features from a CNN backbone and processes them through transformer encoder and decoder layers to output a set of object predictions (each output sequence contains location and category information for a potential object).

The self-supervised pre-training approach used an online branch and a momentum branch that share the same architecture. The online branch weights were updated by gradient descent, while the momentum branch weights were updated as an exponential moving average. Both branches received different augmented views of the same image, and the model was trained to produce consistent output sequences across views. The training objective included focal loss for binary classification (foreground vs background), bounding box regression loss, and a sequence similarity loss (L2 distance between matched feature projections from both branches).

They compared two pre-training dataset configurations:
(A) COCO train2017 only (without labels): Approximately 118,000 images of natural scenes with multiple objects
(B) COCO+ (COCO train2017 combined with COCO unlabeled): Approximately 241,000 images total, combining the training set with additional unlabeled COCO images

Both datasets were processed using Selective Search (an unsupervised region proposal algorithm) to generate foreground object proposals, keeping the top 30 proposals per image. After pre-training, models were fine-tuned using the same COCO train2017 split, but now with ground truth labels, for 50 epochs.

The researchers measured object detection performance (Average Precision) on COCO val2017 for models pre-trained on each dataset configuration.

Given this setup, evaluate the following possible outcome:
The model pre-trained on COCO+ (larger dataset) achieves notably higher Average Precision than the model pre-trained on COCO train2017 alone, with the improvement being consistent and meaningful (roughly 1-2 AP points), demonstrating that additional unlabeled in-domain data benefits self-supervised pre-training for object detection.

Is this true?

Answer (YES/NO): NO